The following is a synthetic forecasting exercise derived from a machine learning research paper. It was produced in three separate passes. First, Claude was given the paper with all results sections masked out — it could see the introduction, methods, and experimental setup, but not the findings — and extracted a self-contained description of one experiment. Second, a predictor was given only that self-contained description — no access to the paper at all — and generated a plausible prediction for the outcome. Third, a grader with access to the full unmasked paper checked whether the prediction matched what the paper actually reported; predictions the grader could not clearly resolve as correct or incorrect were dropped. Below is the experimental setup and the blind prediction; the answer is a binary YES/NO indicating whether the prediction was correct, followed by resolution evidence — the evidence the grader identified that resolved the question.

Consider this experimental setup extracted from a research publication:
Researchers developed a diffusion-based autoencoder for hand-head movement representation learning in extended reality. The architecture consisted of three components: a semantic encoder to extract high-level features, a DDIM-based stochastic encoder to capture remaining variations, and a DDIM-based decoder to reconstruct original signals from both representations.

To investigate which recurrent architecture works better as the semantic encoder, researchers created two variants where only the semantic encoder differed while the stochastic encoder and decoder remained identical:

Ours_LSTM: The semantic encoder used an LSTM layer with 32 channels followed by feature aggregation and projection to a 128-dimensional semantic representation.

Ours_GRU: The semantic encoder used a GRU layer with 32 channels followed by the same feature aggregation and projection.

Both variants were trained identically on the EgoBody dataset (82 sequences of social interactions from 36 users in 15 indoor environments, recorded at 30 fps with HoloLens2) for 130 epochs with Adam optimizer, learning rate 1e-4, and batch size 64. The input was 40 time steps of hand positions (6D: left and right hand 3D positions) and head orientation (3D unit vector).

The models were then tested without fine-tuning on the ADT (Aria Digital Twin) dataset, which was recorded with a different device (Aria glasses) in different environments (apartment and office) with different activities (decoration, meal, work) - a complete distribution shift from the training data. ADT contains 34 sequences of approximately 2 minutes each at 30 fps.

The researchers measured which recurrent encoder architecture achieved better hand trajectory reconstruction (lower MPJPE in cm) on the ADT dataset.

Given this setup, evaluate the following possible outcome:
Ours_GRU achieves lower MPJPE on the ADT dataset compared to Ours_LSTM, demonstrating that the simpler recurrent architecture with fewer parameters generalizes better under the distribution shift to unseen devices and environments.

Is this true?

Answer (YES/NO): NO